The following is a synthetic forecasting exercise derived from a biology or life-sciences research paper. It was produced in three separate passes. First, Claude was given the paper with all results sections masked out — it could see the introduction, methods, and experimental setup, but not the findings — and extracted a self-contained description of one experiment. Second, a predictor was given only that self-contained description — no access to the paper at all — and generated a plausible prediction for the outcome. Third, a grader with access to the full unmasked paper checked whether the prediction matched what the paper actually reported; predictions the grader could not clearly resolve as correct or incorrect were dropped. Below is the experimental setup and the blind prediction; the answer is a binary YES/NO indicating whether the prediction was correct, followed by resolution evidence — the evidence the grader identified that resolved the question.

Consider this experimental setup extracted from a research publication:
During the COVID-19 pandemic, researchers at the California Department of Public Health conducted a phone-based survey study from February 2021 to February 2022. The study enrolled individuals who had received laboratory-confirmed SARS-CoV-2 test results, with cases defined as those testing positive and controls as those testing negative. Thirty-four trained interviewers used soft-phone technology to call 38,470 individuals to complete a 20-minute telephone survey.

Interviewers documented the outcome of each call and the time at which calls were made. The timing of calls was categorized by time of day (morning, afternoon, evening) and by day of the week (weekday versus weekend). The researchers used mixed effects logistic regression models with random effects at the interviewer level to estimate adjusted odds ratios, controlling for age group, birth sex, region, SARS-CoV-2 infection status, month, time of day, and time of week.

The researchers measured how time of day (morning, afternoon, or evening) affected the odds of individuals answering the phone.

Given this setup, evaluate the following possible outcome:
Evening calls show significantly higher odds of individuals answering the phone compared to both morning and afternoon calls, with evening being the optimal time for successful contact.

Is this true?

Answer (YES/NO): NO